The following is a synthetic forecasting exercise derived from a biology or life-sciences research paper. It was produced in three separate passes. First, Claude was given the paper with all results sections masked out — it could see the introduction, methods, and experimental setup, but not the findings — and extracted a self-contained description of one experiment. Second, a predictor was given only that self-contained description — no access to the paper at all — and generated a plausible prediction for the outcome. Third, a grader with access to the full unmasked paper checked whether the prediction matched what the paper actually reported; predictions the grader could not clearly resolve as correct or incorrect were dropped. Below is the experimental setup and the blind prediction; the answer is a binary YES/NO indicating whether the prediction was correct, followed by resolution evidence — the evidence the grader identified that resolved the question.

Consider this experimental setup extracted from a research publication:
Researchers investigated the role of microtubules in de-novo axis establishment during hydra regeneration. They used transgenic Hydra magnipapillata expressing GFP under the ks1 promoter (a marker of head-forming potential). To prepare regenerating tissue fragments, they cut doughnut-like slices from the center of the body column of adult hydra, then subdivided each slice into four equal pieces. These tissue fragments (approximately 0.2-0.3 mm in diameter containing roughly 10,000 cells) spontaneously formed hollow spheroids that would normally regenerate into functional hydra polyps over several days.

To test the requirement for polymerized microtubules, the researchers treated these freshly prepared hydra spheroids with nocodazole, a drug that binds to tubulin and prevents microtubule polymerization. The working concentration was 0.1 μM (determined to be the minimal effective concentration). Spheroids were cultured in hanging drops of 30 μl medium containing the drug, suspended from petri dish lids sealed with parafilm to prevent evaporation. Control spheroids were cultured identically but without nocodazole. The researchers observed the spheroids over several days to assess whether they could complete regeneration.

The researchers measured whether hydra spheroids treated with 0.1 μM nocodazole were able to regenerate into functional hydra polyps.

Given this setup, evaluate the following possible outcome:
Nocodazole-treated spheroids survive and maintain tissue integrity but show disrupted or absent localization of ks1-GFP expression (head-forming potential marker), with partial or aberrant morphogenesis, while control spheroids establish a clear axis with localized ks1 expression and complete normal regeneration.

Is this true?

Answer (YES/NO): NO